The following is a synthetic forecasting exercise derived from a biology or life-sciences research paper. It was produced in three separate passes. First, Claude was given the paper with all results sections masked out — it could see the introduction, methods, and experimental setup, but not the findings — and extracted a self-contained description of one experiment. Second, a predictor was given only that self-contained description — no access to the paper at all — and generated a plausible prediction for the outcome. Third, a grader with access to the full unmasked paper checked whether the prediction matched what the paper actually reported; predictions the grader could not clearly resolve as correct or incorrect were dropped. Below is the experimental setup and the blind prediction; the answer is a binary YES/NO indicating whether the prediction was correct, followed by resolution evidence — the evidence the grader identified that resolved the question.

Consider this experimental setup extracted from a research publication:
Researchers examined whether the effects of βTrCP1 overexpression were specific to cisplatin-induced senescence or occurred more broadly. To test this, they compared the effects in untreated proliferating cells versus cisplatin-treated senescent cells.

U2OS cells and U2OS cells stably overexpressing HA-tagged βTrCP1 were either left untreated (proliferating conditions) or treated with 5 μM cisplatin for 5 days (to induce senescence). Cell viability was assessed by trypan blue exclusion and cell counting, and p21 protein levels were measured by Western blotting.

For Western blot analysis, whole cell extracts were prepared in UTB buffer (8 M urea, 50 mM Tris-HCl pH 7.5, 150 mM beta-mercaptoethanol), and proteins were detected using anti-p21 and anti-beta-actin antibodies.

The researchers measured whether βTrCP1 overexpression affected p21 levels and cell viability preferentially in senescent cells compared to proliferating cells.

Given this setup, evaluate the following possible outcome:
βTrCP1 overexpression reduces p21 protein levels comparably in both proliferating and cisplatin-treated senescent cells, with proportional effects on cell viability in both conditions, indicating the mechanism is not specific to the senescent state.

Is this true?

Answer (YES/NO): NO